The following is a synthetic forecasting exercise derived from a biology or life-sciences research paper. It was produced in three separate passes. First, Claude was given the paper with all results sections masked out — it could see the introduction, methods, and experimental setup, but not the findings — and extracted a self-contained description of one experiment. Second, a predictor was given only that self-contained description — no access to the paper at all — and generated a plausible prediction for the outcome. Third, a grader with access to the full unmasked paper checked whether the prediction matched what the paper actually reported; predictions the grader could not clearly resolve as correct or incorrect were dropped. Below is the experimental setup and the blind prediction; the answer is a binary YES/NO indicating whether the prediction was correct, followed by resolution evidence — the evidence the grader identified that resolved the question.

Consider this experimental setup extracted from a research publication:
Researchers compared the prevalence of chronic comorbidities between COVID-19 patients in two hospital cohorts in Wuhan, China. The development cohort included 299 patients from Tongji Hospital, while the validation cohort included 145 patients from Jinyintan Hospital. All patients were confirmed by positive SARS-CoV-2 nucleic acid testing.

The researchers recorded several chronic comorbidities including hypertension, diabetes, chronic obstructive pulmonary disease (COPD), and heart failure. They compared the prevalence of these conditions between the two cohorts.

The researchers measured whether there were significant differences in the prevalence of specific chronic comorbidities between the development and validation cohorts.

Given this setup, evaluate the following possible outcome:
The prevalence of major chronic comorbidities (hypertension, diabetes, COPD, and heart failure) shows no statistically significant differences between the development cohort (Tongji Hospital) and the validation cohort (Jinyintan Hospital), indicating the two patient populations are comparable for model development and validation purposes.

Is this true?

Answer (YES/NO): NO